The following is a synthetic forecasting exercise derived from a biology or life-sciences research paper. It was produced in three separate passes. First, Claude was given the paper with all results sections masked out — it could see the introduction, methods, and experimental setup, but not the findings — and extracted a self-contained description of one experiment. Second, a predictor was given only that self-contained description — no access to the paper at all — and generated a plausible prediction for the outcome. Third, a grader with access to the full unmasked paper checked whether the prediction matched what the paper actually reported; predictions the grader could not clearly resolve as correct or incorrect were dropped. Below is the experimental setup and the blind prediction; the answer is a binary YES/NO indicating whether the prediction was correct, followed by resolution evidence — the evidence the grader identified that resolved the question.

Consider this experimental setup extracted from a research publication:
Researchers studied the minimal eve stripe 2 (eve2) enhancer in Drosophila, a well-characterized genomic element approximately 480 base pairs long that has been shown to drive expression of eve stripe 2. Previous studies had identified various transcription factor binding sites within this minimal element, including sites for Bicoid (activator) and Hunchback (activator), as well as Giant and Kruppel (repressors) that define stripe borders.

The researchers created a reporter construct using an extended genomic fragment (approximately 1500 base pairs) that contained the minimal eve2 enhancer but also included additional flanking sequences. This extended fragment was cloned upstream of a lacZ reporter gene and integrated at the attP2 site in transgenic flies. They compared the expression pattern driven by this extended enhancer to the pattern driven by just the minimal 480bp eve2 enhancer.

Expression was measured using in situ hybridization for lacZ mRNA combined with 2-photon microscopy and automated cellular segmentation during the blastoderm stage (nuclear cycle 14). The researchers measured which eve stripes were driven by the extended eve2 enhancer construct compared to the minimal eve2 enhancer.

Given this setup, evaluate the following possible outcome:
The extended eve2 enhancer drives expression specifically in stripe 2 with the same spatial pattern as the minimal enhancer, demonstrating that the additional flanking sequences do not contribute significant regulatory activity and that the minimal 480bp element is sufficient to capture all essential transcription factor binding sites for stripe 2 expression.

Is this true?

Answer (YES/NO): NO